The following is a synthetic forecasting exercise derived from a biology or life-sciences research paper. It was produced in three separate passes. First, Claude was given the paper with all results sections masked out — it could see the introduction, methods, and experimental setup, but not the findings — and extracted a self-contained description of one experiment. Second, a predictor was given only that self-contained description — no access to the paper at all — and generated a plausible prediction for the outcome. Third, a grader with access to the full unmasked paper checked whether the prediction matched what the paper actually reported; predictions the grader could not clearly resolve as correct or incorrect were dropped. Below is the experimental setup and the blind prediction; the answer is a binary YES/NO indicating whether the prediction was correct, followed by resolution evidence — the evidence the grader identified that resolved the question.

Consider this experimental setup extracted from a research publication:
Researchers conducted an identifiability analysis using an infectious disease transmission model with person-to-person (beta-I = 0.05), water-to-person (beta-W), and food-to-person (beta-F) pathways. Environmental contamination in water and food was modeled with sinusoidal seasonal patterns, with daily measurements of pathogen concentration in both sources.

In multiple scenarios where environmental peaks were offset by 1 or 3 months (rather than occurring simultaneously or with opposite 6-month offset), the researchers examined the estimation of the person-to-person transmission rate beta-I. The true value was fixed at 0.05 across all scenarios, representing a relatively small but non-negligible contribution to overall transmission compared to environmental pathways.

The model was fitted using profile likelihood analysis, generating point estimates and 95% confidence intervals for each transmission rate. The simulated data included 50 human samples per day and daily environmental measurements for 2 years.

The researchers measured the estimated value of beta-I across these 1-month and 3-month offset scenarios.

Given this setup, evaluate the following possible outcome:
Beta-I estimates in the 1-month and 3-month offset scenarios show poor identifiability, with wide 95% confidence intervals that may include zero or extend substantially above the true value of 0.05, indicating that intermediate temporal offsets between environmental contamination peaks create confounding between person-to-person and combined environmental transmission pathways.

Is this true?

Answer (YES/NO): NO